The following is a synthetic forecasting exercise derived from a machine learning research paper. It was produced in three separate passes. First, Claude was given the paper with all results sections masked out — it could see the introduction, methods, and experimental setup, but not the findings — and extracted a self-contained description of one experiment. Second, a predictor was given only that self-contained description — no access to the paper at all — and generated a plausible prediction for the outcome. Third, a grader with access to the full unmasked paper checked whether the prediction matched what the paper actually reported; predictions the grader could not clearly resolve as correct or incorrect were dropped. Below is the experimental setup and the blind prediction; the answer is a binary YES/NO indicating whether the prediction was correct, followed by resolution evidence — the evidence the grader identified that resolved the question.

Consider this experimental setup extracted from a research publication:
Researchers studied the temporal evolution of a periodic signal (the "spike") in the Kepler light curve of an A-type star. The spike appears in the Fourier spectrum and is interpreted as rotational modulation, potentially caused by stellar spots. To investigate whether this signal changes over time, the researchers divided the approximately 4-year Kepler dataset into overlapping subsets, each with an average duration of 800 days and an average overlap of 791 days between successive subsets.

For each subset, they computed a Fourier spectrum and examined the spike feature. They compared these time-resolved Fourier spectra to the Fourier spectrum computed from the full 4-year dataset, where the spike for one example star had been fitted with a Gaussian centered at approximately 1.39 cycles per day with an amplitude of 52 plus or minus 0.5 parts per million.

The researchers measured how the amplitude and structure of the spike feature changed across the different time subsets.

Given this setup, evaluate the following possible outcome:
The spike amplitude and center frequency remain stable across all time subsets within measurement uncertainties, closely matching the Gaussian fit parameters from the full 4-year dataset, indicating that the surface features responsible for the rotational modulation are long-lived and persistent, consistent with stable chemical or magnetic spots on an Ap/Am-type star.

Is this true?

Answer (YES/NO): NO